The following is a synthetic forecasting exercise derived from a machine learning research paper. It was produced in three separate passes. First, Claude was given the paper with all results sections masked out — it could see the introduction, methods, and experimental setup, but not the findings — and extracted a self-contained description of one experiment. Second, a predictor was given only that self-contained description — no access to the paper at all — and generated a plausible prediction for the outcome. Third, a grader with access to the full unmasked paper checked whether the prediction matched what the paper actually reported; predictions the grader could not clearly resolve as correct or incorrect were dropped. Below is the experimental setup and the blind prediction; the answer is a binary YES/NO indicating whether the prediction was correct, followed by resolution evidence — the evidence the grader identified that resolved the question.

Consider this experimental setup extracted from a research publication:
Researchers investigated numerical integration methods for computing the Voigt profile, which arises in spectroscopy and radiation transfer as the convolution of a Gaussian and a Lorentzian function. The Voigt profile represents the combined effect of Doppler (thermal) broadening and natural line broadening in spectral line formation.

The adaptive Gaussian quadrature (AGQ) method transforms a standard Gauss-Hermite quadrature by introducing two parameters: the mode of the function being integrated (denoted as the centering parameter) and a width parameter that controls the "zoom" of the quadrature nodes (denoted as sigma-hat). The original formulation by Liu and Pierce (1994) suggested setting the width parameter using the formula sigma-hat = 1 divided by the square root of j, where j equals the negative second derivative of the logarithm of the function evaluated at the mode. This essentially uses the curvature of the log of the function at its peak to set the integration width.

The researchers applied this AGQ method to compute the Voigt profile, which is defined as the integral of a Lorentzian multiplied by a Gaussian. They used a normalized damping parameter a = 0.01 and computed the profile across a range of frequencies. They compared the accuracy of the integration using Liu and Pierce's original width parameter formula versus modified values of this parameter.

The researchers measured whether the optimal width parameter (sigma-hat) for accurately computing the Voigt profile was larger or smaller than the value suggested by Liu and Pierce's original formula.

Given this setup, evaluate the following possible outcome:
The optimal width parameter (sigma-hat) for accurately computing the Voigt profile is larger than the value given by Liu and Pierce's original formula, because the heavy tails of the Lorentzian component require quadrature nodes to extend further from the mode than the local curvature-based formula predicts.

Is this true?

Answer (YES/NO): YES